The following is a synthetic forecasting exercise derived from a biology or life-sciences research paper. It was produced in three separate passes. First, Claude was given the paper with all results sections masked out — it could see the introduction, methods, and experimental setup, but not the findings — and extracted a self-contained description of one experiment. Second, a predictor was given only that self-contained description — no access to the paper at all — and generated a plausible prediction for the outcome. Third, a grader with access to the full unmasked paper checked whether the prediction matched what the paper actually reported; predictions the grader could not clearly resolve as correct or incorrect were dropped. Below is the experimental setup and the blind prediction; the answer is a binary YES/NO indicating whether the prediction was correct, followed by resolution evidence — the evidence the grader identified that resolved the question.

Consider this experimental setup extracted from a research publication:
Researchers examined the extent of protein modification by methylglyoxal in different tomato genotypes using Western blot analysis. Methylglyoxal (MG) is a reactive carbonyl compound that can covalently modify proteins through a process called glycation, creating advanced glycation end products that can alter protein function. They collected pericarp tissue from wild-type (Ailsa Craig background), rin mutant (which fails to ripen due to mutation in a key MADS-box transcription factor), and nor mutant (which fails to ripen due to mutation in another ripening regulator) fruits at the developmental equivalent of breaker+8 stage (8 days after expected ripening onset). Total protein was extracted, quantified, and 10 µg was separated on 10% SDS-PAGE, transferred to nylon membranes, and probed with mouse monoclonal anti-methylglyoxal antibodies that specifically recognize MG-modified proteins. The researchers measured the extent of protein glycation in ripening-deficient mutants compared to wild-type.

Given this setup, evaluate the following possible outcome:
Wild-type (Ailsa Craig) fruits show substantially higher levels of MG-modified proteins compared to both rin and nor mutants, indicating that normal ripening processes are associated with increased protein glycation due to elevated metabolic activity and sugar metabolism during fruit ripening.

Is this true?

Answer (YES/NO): NO